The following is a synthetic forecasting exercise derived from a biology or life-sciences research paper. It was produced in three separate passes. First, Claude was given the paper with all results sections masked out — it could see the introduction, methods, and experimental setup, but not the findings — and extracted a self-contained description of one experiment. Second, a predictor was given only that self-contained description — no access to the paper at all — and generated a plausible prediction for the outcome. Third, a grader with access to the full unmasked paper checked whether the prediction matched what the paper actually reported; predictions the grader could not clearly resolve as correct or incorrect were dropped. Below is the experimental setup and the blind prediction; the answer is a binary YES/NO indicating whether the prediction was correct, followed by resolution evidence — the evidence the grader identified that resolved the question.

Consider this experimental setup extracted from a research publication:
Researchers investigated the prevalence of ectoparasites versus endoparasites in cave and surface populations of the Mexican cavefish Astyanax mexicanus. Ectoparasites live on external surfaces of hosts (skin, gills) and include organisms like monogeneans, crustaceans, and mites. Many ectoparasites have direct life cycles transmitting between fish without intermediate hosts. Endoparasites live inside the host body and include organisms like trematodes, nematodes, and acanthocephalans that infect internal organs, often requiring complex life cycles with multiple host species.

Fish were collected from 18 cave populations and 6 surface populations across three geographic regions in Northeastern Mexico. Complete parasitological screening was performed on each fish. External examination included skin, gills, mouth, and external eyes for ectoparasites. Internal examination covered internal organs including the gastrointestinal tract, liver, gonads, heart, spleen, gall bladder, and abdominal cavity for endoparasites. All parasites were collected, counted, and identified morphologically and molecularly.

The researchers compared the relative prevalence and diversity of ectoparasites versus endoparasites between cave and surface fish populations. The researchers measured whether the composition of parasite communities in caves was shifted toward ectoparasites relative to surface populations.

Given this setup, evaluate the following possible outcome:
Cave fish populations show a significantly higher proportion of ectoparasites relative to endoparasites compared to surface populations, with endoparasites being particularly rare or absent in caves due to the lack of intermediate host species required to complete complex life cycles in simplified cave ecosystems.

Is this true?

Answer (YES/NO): NO